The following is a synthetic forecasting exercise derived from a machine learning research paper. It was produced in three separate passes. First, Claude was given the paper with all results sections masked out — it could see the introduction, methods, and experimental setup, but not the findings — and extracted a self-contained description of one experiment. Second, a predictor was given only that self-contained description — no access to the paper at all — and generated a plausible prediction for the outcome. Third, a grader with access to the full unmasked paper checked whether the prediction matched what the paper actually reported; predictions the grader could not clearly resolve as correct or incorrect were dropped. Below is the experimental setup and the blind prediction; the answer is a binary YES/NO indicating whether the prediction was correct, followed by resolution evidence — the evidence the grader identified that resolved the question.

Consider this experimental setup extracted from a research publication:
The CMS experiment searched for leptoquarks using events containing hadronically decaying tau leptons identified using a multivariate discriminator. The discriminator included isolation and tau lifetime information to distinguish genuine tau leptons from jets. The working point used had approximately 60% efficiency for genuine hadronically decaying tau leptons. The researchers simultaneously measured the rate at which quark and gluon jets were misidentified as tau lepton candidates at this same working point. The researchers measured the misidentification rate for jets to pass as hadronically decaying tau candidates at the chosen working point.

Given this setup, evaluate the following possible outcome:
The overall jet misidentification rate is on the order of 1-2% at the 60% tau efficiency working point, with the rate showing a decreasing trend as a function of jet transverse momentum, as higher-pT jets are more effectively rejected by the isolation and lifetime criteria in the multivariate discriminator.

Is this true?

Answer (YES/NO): NO